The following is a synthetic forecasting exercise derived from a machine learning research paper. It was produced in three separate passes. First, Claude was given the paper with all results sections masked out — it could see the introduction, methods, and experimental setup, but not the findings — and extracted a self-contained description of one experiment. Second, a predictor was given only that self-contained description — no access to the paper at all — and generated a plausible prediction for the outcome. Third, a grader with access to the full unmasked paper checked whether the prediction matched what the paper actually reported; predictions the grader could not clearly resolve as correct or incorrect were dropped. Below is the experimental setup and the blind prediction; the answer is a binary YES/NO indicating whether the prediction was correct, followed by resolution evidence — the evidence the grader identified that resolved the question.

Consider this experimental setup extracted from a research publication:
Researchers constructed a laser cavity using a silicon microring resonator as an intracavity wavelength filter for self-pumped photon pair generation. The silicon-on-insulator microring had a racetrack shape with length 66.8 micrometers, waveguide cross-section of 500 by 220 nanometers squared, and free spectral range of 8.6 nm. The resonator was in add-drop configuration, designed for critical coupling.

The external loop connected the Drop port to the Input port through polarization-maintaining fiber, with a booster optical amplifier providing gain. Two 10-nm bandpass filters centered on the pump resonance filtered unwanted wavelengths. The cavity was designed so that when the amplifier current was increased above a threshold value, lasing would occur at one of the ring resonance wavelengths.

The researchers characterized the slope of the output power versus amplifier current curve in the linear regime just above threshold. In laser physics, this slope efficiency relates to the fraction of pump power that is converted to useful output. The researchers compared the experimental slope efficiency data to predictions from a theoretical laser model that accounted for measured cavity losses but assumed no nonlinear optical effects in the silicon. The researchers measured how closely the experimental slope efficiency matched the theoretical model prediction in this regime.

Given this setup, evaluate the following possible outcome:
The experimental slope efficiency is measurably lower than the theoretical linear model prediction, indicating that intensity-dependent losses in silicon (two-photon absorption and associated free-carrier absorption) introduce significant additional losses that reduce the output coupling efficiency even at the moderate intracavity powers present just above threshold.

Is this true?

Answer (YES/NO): NO